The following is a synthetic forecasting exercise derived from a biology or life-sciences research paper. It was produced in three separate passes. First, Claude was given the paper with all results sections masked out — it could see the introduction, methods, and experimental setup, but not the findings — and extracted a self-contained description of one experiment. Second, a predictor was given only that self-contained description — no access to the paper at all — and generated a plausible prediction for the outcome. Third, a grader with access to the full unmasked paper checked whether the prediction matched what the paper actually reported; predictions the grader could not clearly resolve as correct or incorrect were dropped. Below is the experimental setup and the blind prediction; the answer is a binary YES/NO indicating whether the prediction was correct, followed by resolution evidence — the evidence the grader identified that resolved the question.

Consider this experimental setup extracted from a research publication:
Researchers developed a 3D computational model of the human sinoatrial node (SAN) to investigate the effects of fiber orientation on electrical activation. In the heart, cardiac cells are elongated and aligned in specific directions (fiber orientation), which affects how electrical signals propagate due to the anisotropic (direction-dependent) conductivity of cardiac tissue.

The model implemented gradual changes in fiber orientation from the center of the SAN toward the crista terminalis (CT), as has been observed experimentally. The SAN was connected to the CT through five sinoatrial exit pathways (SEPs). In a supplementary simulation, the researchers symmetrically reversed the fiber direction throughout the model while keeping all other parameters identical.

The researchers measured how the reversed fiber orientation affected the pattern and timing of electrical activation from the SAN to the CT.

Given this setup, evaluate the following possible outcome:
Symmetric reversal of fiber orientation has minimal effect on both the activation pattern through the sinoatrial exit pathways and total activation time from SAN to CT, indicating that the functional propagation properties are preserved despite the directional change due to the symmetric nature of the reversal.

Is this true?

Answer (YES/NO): NO